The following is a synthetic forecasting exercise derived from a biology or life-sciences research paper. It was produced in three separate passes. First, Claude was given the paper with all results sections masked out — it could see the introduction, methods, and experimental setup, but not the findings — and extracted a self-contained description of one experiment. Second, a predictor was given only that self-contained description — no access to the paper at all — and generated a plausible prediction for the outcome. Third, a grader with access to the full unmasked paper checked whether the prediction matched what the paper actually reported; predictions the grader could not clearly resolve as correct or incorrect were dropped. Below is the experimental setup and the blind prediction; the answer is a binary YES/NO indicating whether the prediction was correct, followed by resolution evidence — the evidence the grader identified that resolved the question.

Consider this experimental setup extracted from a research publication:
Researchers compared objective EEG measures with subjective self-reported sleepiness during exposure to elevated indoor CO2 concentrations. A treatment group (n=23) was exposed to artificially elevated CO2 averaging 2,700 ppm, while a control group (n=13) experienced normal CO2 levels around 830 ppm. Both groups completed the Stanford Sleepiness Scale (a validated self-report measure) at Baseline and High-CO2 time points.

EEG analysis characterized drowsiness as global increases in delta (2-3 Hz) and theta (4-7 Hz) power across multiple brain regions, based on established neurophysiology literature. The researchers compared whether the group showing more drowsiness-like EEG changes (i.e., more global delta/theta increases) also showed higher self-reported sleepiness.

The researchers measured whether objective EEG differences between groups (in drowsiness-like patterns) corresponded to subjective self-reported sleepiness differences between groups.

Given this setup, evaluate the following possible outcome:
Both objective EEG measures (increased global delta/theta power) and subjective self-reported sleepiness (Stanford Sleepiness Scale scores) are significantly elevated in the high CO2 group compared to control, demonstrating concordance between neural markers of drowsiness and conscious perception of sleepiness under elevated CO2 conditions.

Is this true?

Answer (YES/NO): NO